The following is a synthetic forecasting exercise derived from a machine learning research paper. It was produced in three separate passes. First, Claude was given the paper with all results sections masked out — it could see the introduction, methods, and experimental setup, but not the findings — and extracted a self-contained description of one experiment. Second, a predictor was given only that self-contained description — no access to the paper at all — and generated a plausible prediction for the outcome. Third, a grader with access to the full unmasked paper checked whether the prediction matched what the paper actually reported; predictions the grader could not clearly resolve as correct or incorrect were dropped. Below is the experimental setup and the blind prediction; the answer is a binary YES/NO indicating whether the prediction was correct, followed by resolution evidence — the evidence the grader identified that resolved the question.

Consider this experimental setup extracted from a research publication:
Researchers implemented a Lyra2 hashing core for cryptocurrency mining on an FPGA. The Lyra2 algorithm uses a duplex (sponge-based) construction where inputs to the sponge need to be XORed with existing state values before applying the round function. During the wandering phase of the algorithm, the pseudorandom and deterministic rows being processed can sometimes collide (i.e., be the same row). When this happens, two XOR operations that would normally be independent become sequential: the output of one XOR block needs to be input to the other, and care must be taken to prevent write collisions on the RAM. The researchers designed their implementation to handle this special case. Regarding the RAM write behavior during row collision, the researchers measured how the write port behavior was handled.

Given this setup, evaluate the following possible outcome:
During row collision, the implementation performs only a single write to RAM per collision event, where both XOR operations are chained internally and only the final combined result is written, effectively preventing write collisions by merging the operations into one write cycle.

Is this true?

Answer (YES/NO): YES